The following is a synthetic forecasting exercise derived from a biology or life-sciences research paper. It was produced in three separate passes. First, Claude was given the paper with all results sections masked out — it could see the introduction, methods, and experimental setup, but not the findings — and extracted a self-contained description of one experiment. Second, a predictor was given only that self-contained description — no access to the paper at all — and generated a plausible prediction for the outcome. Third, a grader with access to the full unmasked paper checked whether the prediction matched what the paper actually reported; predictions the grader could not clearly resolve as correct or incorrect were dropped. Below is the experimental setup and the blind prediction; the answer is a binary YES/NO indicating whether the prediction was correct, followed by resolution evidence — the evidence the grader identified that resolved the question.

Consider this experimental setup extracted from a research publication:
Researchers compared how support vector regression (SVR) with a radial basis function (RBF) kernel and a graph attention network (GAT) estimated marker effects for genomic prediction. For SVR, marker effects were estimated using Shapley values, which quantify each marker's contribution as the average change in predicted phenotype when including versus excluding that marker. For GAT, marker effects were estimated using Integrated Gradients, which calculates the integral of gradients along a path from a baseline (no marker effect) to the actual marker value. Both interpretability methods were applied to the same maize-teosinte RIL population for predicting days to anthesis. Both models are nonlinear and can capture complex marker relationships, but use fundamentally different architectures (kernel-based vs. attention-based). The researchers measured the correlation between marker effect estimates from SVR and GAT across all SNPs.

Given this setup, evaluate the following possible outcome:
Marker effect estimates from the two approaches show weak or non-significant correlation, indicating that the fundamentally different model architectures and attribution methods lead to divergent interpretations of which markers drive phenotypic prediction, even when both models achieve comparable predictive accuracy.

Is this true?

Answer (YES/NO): YES